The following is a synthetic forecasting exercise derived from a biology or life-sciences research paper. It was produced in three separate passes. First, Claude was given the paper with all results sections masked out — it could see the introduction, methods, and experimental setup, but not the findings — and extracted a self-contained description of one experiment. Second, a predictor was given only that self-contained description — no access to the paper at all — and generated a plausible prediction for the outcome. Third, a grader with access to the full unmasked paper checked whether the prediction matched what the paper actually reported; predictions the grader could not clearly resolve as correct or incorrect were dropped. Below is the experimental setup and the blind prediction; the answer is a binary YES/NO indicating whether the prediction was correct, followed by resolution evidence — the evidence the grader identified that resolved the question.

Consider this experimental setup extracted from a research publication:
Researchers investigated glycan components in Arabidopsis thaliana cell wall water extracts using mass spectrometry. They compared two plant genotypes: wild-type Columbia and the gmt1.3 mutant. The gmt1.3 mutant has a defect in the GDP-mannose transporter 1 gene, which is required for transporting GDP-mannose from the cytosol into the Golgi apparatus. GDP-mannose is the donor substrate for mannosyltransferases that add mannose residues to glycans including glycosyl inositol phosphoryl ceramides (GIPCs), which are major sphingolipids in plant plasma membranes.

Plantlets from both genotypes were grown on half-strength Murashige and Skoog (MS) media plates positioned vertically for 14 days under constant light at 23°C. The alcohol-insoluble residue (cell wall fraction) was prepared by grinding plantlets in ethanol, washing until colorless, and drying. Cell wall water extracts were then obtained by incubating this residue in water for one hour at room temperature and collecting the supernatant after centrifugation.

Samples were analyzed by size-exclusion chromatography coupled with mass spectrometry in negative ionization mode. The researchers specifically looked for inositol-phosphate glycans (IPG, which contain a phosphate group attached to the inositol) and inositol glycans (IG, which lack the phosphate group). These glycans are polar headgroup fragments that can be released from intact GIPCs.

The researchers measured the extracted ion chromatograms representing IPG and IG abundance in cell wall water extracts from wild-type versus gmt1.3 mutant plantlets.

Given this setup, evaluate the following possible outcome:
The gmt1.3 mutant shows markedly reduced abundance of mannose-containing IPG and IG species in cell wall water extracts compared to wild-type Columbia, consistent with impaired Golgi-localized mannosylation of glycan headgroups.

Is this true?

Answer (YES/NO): YES